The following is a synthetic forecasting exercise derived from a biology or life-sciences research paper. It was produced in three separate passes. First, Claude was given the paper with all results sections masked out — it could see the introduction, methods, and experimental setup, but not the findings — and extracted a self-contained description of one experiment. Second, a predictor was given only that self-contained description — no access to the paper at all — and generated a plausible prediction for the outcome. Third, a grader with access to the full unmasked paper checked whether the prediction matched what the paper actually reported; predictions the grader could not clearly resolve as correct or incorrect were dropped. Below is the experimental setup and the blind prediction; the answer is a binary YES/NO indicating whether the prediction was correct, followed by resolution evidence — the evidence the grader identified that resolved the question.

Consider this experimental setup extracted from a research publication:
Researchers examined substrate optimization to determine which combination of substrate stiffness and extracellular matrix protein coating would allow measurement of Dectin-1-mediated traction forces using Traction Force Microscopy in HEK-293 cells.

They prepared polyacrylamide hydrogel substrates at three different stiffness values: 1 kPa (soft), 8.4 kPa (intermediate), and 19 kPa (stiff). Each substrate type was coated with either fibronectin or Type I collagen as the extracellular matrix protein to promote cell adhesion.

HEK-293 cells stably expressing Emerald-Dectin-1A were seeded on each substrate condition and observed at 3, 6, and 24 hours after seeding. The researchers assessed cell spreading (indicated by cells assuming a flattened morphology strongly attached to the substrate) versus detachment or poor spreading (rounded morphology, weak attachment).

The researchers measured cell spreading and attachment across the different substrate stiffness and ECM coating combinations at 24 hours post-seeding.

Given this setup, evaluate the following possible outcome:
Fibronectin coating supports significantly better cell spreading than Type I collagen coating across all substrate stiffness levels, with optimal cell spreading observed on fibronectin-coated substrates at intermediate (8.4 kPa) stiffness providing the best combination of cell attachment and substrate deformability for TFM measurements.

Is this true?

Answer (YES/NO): NO